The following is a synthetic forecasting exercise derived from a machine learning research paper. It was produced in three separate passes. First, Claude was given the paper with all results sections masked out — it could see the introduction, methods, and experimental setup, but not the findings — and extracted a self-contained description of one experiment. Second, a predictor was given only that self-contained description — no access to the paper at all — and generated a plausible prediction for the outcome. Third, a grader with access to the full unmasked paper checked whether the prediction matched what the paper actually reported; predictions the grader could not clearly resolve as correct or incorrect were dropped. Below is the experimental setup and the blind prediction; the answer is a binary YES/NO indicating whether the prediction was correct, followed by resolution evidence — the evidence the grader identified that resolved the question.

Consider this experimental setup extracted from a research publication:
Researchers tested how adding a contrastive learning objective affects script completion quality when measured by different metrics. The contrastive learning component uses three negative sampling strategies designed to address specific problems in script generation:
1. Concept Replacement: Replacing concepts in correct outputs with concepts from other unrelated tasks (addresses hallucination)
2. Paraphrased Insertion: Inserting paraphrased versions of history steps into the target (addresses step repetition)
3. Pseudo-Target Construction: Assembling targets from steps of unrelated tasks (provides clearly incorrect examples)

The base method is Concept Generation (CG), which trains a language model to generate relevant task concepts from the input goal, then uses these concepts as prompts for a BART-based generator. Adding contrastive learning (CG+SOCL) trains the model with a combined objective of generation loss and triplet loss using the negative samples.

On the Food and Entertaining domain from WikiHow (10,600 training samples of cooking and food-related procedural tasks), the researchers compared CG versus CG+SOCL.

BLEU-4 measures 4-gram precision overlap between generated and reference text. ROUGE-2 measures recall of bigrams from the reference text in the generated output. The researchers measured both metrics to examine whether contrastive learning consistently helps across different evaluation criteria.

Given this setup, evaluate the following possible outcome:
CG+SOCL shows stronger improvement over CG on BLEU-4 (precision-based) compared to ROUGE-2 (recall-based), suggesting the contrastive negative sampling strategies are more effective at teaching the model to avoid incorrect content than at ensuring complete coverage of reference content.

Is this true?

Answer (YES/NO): NO